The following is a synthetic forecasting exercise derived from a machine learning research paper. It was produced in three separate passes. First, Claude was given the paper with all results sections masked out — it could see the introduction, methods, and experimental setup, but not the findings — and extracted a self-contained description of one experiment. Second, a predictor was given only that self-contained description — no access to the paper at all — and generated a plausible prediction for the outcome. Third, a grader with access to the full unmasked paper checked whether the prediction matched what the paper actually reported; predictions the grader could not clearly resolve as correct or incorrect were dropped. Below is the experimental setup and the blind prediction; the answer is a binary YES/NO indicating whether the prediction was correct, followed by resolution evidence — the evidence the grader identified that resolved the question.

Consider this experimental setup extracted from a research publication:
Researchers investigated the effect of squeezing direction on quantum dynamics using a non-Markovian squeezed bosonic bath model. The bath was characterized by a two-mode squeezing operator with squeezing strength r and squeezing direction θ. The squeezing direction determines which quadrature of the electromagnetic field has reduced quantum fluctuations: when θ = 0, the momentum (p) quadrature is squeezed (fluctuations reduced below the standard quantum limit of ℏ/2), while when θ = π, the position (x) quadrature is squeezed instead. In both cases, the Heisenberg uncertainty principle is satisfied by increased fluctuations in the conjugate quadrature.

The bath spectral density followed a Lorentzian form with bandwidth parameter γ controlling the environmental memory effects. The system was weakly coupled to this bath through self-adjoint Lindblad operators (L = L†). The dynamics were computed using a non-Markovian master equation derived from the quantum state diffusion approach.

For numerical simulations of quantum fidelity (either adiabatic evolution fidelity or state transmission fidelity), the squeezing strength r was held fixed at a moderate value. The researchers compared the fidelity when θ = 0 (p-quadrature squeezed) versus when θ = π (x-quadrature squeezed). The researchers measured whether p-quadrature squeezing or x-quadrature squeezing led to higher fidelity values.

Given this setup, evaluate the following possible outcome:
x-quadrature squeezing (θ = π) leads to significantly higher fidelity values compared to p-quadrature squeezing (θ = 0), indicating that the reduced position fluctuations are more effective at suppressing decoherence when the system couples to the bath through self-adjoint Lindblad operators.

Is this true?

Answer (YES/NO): NO